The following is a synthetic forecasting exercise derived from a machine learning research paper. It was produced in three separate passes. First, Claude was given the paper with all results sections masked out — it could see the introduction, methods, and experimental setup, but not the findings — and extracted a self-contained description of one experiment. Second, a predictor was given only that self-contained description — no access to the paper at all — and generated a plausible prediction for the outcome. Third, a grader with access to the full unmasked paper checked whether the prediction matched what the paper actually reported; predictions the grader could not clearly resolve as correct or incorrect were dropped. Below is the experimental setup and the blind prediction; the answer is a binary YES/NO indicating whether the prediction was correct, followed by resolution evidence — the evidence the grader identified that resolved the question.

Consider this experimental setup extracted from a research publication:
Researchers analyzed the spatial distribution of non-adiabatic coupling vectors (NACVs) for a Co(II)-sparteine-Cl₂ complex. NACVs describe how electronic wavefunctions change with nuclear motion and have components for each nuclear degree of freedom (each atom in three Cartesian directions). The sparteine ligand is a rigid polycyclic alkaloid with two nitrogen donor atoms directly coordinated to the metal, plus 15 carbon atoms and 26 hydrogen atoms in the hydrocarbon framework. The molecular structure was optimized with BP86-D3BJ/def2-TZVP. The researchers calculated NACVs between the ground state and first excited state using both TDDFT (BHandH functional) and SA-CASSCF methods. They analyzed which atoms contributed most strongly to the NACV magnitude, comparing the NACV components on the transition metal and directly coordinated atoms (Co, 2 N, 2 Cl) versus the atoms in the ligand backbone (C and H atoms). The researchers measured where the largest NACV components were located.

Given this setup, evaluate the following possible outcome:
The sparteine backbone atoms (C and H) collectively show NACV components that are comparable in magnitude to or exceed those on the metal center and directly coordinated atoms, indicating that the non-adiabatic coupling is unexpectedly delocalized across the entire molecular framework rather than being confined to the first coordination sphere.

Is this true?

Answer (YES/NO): NO